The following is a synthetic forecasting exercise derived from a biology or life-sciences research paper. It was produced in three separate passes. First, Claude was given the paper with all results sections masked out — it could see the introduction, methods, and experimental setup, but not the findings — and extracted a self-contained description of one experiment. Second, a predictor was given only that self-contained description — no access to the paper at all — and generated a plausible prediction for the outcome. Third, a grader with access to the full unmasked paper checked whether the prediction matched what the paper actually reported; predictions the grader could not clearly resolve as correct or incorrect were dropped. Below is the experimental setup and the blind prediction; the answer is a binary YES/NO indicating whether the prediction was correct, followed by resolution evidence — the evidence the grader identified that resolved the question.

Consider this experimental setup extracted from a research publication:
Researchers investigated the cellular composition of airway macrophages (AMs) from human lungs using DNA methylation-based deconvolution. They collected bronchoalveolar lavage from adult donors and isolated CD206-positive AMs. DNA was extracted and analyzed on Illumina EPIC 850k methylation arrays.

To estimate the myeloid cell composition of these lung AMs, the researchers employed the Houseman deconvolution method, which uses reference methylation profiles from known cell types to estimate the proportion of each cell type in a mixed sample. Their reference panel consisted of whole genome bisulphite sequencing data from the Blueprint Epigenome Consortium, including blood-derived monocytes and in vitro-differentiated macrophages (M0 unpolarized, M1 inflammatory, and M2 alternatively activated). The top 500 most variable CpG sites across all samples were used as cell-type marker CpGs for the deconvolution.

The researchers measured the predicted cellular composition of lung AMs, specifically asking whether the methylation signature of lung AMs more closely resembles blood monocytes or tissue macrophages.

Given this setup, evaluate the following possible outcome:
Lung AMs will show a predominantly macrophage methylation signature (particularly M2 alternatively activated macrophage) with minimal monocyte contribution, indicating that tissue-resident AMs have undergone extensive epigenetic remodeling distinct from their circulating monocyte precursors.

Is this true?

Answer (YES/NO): NO